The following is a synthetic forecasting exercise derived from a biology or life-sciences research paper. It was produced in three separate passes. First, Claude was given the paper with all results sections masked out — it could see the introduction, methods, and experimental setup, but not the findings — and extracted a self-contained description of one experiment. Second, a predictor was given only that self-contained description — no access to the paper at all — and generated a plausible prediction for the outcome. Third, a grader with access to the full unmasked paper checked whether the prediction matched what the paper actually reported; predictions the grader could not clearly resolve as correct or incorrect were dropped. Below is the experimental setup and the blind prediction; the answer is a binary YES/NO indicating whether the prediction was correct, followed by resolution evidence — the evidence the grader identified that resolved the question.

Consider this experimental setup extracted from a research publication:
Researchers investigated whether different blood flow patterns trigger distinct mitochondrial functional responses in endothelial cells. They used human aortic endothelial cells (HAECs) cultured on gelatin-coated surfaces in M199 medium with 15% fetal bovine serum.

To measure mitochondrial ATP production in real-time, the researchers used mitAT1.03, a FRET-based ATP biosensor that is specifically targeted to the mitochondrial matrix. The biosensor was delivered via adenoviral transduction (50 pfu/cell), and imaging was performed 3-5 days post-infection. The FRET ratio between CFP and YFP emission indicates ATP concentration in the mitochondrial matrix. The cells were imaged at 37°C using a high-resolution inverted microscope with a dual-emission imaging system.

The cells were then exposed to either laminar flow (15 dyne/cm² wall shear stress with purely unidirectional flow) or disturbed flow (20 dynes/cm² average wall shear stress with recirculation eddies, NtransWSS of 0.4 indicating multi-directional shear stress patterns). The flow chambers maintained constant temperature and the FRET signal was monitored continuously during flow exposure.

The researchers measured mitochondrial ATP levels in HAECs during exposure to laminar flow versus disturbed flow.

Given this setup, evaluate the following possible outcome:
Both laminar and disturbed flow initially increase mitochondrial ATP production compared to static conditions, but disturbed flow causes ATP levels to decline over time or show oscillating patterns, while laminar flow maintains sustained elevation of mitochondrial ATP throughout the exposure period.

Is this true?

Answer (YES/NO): NO